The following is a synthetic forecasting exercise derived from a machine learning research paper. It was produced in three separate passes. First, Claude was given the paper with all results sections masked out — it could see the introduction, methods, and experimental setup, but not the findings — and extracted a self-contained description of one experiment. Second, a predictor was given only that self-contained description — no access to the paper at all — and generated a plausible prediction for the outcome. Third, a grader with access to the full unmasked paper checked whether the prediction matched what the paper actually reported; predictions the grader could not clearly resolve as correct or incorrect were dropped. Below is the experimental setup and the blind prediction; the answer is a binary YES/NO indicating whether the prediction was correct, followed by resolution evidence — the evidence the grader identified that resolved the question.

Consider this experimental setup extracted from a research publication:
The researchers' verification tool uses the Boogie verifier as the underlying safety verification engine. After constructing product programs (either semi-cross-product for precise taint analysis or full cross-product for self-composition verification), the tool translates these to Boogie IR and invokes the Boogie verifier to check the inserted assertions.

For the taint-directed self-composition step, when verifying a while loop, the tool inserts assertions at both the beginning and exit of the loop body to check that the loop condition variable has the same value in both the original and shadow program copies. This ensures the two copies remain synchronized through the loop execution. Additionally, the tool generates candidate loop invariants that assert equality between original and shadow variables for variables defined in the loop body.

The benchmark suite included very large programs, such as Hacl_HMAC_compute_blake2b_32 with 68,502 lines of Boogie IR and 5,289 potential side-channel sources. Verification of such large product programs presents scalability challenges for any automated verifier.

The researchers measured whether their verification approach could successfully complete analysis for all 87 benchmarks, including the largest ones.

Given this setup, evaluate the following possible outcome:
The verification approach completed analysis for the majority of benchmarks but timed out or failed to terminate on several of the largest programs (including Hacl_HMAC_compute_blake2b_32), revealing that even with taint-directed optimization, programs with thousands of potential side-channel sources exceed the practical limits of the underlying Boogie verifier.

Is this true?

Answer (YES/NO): NO